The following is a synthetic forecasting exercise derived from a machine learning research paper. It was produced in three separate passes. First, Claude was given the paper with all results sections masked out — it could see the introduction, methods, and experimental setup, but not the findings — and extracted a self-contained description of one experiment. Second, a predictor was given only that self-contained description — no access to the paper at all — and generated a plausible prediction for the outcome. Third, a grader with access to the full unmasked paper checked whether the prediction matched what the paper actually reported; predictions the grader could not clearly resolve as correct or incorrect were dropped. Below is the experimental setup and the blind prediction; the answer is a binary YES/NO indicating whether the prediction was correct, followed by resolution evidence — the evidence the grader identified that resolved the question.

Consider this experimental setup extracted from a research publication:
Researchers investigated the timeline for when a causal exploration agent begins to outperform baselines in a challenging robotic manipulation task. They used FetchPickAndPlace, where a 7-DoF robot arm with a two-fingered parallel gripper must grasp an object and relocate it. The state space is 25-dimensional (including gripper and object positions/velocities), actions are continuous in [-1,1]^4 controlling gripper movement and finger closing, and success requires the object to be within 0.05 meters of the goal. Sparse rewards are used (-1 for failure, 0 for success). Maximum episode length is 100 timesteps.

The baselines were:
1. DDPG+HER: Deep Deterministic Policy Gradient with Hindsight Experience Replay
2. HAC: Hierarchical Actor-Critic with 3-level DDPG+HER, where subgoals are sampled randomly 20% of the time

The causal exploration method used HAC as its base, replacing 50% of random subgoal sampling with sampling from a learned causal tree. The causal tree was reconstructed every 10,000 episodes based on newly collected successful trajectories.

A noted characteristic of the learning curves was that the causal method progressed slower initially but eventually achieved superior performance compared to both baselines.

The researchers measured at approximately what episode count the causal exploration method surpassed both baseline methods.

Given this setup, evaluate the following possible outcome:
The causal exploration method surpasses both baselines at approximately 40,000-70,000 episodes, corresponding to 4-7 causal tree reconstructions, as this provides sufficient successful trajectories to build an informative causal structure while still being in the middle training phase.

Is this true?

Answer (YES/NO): NO